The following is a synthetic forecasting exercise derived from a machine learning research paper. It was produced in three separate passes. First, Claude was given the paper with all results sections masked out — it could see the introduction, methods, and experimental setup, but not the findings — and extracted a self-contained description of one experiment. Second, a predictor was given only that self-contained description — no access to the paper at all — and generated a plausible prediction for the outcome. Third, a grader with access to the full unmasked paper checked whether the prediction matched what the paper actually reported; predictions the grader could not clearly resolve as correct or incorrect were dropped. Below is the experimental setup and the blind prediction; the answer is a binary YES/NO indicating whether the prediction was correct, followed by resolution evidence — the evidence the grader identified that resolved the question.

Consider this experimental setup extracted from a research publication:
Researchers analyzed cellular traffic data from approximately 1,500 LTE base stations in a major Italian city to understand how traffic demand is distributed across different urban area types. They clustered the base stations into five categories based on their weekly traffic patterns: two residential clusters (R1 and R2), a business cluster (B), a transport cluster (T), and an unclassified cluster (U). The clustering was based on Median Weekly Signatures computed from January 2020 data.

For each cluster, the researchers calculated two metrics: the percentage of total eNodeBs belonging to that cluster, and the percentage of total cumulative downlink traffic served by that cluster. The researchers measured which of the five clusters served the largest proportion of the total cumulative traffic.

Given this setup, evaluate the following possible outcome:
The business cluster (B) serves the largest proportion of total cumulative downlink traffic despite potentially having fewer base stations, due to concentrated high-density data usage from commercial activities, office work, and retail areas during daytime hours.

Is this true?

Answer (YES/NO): NO